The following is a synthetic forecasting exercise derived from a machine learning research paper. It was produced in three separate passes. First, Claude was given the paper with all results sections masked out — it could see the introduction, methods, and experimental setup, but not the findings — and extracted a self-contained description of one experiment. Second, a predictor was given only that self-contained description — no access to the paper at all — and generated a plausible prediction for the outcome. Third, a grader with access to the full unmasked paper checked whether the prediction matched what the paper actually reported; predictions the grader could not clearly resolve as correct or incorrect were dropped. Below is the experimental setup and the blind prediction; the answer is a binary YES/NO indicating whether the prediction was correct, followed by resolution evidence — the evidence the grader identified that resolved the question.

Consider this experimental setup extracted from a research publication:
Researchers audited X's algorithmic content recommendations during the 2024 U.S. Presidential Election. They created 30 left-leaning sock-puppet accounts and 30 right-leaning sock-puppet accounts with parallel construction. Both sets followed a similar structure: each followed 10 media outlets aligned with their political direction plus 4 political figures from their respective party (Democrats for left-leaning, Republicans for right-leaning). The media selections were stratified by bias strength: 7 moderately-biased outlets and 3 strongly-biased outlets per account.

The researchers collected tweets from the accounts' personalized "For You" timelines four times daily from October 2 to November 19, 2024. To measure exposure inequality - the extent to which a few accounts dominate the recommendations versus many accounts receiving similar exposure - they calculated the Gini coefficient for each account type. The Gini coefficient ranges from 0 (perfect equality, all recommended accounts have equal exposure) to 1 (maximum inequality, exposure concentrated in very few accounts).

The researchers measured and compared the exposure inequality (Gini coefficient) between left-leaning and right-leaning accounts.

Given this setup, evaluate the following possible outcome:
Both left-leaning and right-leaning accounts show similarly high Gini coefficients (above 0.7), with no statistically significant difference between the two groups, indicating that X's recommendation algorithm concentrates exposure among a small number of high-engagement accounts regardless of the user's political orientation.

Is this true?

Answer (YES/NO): NO